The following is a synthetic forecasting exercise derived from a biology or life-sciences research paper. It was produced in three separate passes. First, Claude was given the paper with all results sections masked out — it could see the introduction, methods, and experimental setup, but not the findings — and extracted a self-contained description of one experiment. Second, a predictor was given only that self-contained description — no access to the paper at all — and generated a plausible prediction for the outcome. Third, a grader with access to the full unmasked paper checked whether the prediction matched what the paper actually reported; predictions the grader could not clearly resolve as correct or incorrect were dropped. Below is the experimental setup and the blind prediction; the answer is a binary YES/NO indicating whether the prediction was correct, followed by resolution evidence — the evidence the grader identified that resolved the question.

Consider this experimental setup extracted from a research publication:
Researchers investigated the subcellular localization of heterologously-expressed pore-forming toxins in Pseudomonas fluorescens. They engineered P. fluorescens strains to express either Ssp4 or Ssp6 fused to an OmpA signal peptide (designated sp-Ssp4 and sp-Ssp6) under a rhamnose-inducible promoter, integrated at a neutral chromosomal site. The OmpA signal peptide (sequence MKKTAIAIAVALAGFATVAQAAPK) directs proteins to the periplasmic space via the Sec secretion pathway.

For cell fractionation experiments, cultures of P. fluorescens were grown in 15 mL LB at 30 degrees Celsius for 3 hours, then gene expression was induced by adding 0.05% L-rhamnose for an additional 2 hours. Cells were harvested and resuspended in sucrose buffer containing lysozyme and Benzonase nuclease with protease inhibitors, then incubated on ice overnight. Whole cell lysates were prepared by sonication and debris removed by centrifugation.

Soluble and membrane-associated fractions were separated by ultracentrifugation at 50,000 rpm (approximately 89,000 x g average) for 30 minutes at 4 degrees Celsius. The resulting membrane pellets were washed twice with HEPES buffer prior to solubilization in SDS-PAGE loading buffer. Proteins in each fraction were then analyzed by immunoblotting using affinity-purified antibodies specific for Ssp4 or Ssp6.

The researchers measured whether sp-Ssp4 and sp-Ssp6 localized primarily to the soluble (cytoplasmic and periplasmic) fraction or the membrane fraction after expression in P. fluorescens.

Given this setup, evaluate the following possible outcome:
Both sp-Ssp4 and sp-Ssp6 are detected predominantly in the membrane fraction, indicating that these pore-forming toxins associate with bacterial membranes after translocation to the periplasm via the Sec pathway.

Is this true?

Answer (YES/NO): NO